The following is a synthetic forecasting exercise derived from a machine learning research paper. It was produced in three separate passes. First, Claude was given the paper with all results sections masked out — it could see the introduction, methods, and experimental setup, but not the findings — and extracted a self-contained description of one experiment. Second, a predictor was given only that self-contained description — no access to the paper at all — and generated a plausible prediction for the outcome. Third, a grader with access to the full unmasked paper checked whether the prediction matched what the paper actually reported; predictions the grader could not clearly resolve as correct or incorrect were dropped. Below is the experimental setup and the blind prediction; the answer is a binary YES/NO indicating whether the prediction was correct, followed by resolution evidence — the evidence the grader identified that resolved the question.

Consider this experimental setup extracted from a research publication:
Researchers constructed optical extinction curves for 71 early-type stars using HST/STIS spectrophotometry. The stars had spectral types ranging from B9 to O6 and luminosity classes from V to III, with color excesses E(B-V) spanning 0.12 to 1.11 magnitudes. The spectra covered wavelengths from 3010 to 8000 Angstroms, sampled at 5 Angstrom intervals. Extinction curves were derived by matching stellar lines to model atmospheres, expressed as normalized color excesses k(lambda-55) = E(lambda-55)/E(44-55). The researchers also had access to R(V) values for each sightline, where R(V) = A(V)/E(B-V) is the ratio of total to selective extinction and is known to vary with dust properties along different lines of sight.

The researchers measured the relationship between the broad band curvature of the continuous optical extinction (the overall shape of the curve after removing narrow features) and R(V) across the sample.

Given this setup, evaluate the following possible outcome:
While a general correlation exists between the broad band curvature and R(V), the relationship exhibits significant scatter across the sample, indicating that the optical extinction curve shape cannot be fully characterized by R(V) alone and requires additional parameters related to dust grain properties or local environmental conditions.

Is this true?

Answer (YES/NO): NO